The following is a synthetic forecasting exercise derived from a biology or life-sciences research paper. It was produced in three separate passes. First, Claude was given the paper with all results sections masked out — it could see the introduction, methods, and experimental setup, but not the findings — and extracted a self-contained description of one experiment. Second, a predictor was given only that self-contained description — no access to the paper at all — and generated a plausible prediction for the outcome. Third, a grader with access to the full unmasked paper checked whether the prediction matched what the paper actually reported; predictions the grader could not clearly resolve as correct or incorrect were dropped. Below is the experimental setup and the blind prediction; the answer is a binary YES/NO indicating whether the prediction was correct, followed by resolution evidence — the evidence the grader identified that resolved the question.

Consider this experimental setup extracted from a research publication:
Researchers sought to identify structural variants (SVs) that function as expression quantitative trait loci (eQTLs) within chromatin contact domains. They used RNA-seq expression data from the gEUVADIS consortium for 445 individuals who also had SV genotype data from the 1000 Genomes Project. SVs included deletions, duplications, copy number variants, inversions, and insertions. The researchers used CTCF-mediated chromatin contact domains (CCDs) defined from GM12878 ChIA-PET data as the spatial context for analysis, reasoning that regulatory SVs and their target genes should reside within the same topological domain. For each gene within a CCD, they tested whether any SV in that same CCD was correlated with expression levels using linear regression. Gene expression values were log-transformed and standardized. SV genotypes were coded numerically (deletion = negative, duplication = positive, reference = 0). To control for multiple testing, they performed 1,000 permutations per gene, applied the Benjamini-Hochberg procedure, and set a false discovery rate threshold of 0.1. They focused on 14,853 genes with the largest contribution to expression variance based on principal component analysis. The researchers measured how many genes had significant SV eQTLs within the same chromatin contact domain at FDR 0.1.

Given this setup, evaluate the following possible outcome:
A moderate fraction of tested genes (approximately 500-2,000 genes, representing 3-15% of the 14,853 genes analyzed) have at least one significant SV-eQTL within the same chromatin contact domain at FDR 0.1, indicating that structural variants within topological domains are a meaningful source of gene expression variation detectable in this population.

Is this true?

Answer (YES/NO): NO